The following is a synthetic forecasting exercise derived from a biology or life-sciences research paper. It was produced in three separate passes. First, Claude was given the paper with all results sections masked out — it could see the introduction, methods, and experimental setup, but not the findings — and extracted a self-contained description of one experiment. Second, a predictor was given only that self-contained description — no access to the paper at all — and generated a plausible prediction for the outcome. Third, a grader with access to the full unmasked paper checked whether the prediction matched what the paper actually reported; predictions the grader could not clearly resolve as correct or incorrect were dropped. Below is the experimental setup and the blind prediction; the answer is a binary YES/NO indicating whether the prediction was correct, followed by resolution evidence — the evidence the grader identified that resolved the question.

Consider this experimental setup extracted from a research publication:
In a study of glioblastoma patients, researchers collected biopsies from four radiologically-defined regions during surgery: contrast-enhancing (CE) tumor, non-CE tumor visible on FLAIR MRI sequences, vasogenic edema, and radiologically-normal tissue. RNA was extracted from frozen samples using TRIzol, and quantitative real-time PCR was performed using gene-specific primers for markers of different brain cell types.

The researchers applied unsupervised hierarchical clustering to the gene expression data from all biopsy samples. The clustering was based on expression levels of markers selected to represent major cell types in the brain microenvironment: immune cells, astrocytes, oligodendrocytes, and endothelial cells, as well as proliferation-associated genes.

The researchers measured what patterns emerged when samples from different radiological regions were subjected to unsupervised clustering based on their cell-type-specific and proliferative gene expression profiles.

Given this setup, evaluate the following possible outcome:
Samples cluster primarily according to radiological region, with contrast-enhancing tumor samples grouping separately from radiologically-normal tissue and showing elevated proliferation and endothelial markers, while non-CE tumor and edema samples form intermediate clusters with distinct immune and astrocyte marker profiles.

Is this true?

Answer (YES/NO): NO